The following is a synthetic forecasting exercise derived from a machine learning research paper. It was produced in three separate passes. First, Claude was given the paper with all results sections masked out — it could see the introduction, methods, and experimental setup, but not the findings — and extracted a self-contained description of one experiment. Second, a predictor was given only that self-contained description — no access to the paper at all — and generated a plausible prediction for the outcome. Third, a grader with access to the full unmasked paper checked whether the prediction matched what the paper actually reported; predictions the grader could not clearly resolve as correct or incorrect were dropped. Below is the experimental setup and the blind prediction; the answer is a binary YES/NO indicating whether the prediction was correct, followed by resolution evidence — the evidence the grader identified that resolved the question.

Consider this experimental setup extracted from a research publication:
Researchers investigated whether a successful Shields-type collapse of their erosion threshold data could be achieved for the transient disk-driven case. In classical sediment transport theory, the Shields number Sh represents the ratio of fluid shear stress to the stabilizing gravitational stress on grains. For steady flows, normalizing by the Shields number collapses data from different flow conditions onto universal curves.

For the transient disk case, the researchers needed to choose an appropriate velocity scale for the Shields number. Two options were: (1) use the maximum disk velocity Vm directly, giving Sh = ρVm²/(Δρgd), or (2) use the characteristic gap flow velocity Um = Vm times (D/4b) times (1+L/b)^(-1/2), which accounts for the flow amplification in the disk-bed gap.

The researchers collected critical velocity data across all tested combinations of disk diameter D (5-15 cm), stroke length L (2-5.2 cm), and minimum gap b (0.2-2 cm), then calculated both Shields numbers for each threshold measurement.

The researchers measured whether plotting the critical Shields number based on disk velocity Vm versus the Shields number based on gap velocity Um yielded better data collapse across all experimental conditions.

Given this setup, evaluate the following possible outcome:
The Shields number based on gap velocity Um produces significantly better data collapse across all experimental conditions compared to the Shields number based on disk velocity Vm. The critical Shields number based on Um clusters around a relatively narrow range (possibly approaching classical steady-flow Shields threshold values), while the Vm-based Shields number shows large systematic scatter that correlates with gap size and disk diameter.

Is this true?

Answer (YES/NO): YES